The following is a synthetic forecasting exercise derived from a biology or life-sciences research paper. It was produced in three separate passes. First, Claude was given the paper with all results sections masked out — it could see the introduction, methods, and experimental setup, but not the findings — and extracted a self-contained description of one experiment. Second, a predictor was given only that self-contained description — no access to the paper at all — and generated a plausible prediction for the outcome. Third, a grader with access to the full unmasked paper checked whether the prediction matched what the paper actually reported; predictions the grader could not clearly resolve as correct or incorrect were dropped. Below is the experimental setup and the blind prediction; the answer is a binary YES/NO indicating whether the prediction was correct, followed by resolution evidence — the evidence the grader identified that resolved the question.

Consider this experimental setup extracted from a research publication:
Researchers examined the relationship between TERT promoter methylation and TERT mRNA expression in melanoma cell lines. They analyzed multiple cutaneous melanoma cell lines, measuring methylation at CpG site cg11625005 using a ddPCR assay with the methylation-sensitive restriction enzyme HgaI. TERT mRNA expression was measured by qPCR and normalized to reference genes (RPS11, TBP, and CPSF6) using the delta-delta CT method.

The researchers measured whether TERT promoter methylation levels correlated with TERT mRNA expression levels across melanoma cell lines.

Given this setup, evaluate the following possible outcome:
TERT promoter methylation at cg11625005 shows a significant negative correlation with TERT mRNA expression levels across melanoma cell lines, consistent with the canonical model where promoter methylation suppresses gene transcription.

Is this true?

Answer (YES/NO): NO